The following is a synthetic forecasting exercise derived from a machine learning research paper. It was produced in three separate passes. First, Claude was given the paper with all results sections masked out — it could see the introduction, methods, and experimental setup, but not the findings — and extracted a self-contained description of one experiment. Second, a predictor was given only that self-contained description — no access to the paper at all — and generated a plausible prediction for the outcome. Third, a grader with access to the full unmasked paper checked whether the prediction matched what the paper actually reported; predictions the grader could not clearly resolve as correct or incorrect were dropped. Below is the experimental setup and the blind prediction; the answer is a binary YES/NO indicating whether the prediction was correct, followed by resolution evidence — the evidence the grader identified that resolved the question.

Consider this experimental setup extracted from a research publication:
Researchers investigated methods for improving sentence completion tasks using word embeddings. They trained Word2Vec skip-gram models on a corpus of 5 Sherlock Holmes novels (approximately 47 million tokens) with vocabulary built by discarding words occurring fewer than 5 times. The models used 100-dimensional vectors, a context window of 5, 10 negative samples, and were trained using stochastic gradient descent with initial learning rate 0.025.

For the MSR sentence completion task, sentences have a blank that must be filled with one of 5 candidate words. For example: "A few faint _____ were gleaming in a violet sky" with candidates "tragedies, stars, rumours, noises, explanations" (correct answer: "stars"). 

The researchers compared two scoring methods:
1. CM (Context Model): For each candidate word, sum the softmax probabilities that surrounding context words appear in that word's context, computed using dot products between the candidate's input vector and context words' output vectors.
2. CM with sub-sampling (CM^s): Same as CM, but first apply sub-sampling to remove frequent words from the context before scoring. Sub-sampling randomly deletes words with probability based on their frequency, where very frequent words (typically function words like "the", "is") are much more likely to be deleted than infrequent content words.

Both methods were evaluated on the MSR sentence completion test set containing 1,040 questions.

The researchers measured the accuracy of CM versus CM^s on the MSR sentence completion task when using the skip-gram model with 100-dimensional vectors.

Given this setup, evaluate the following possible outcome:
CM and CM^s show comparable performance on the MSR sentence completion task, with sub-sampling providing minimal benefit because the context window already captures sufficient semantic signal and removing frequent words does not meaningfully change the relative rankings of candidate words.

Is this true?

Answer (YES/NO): NO